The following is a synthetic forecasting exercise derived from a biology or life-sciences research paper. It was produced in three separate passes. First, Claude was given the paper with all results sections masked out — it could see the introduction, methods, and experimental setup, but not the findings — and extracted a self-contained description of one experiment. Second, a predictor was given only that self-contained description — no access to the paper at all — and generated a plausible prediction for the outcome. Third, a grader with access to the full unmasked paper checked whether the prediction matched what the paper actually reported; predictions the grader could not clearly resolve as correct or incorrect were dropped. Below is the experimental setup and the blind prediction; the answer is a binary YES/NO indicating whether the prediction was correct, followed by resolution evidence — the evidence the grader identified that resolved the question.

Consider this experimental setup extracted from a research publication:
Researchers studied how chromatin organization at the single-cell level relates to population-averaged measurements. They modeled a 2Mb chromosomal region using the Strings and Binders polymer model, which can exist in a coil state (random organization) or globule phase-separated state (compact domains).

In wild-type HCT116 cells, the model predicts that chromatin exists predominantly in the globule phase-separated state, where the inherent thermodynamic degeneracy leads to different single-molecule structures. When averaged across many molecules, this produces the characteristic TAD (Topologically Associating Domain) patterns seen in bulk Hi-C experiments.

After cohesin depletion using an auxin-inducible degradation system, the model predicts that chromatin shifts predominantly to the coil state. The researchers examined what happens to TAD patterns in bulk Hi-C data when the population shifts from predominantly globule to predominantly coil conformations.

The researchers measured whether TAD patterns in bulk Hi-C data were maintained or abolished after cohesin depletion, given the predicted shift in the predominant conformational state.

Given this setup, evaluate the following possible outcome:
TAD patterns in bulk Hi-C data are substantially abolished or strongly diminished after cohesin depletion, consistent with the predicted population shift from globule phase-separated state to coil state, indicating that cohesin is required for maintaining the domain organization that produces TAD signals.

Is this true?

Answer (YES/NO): YES